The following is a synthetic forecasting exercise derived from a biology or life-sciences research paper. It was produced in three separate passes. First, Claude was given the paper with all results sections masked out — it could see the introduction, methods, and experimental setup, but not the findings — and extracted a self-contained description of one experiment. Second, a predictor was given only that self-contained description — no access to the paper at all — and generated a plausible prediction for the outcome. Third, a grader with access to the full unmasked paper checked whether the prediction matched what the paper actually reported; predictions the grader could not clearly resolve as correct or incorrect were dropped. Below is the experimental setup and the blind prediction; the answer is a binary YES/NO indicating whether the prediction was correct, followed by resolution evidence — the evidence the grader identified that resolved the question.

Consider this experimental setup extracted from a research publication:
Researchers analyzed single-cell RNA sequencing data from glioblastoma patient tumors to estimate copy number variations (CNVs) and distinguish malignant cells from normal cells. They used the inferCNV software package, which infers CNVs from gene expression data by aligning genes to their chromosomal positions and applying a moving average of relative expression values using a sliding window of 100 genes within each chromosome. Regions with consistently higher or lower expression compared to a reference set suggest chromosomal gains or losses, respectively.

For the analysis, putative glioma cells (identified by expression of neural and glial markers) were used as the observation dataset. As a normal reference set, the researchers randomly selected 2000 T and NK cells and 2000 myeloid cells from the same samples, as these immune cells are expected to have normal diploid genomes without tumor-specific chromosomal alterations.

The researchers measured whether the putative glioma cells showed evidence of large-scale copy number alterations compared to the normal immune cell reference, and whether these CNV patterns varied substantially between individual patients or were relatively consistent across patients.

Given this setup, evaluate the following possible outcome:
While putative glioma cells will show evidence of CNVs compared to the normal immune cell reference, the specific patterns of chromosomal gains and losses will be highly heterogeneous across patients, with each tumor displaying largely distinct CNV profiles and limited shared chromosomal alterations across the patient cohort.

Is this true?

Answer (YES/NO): NO